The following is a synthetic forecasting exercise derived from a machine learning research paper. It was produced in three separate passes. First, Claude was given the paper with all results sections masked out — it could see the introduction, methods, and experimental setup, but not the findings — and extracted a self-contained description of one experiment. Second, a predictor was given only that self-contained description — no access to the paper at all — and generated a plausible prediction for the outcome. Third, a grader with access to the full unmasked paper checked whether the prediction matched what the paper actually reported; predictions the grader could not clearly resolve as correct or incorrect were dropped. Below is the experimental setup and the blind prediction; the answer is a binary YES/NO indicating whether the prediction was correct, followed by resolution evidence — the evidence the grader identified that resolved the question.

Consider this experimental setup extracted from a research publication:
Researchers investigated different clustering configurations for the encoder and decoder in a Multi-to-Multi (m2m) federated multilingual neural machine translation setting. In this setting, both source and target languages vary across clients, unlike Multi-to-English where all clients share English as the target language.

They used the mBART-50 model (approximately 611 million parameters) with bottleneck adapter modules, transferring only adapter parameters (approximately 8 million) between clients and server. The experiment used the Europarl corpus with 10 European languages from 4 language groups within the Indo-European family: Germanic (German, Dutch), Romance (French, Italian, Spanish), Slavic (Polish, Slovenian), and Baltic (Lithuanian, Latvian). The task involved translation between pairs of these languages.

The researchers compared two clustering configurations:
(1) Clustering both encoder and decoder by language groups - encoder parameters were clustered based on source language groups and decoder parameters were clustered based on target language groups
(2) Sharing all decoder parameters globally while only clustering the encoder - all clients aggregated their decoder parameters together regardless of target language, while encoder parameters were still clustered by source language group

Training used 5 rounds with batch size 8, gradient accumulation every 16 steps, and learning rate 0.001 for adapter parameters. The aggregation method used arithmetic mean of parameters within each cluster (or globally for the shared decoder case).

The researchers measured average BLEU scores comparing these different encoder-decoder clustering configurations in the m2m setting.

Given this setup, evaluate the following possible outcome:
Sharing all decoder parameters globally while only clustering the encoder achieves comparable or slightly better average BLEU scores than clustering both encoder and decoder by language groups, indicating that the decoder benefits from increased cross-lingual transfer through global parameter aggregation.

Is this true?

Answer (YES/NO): YES